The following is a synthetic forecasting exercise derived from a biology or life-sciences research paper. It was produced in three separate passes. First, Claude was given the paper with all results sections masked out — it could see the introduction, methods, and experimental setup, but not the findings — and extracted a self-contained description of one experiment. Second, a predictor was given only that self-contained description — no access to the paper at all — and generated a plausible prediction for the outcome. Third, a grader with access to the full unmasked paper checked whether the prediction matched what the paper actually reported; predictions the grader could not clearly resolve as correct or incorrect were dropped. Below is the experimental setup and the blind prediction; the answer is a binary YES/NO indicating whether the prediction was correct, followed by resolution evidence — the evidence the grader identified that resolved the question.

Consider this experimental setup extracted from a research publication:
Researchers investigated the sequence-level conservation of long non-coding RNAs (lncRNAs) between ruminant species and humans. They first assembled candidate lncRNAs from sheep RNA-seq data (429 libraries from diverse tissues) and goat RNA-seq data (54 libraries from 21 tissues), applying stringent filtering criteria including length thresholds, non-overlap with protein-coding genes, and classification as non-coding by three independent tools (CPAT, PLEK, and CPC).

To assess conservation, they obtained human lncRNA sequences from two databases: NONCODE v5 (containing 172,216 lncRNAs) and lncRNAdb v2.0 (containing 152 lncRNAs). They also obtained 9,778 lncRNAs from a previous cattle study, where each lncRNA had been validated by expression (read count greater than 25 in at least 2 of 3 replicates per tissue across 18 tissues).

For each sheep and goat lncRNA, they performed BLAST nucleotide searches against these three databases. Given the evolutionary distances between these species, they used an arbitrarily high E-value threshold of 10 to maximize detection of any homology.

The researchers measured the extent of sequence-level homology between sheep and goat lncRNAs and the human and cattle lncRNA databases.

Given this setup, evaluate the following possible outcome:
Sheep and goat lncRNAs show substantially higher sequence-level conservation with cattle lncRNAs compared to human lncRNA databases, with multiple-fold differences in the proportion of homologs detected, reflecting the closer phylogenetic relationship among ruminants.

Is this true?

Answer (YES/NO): NO